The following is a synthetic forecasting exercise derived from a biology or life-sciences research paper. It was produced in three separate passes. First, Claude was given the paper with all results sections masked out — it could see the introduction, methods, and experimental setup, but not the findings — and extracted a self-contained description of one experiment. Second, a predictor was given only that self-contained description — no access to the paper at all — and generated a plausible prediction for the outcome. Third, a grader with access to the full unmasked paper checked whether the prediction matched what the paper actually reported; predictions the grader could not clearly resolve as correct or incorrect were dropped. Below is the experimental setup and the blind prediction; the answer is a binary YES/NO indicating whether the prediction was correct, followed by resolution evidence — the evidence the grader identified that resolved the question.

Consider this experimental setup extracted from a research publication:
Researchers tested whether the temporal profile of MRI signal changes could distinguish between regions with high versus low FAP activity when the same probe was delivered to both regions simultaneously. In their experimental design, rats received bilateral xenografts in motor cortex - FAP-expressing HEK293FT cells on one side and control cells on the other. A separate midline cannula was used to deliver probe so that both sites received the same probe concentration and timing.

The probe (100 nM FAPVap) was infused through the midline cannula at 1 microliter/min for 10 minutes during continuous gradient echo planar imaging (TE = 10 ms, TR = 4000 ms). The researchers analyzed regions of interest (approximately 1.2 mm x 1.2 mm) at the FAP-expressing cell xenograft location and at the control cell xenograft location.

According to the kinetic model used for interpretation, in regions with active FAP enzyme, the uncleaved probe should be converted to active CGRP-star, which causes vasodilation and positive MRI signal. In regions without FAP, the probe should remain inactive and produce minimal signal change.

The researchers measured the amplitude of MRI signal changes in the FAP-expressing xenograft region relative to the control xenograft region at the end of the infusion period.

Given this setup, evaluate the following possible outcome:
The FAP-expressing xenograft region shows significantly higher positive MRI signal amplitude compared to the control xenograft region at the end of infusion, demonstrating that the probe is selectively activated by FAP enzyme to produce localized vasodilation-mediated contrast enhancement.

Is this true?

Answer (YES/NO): YES